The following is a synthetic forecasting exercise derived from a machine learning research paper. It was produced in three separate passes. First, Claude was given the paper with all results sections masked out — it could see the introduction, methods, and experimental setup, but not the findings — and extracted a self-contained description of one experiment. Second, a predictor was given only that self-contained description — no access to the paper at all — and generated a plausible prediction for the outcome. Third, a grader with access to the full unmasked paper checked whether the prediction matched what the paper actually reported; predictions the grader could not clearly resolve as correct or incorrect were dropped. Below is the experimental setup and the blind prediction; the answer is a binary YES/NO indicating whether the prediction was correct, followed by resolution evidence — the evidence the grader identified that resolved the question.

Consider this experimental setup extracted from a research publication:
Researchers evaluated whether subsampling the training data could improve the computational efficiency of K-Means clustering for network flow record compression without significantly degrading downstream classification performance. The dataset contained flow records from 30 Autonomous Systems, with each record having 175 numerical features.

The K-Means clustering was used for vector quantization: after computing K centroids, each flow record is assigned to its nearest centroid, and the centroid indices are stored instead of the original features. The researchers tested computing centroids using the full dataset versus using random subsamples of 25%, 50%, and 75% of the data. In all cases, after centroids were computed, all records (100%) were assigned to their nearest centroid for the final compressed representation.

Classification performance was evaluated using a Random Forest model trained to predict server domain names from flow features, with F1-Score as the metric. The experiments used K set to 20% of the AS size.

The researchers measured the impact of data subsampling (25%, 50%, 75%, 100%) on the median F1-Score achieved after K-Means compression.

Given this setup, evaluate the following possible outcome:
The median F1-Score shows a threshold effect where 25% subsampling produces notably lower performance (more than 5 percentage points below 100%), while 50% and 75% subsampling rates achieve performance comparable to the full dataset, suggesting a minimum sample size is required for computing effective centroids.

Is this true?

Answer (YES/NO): NO